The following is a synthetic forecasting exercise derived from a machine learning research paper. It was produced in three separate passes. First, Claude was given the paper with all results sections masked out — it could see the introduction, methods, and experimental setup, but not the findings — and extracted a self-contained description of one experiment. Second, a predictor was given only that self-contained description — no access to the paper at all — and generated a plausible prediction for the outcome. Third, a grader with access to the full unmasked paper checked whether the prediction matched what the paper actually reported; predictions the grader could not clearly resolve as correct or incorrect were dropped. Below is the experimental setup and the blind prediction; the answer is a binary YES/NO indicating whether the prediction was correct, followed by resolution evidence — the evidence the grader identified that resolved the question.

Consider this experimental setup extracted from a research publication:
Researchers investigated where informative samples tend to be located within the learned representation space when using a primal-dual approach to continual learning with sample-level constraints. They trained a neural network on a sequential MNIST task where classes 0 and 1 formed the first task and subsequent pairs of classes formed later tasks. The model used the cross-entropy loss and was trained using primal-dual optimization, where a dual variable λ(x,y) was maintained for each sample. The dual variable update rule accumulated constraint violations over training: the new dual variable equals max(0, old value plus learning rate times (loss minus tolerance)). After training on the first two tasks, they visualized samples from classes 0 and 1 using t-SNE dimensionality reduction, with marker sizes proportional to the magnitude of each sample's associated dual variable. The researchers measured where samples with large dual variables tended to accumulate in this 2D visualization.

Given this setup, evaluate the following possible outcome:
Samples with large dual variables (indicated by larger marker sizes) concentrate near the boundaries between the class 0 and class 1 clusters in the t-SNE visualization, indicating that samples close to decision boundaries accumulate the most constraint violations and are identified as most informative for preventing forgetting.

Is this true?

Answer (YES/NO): NO